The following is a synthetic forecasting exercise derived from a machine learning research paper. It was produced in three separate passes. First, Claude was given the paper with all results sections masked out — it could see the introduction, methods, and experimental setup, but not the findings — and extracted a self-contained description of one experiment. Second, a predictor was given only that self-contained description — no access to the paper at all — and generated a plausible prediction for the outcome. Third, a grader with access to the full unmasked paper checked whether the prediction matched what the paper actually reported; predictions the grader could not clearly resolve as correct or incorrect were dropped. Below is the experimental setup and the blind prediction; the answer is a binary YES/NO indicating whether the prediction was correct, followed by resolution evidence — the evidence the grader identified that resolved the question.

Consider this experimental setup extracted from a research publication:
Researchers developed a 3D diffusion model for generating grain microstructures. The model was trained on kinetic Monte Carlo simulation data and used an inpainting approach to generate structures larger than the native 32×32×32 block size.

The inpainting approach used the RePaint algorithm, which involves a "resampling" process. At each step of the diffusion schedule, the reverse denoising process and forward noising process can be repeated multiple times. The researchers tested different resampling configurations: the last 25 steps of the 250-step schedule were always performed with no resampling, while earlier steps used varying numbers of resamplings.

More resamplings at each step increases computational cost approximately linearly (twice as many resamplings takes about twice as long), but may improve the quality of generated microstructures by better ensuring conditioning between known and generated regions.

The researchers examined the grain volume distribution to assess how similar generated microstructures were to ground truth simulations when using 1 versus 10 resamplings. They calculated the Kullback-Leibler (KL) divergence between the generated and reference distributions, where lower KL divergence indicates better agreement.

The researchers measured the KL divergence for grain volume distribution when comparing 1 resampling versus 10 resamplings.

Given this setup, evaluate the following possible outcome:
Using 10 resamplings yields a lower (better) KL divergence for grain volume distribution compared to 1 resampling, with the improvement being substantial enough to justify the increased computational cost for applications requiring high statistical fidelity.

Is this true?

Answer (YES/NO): YES